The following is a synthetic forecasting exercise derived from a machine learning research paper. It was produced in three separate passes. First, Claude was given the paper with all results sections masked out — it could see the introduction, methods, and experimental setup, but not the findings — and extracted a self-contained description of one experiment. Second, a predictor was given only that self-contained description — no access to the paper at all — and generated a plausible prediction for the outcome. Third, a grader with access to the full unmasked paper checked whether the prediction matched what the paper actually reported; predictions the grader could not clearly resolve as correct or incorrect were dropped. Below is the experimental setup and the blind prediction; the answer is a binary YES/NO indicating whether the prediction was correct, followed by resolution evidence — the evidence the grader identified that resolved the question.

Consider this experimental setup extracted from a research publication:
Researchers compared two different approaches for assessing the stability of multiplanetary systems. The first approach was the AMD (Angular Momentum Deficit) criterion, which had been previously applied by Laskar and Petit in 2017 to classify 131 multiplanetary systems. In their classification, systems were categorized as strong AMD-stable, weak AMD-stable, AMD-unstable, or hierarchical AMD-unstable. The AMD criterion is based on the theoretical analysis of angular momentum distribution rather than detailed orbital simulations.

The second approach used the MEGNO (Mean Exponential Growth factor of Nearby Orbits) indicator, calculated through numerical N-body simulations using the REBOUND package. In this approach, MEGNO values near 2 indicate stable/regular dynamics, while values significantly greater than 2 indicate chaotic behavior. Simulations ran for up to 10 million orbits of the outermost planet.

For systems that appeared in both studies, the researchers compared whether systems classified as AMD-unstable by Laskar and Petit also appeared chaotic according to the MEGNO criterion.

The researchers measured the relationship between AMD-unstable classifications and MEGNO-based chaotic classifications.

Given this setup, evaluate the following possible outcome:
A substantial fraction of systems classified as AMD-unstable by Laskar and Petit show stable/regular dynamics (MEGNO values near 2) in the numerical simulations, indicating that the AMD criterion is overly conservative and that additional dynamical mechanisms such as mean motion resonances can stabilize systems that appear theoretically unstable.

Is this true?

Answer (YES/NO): YES